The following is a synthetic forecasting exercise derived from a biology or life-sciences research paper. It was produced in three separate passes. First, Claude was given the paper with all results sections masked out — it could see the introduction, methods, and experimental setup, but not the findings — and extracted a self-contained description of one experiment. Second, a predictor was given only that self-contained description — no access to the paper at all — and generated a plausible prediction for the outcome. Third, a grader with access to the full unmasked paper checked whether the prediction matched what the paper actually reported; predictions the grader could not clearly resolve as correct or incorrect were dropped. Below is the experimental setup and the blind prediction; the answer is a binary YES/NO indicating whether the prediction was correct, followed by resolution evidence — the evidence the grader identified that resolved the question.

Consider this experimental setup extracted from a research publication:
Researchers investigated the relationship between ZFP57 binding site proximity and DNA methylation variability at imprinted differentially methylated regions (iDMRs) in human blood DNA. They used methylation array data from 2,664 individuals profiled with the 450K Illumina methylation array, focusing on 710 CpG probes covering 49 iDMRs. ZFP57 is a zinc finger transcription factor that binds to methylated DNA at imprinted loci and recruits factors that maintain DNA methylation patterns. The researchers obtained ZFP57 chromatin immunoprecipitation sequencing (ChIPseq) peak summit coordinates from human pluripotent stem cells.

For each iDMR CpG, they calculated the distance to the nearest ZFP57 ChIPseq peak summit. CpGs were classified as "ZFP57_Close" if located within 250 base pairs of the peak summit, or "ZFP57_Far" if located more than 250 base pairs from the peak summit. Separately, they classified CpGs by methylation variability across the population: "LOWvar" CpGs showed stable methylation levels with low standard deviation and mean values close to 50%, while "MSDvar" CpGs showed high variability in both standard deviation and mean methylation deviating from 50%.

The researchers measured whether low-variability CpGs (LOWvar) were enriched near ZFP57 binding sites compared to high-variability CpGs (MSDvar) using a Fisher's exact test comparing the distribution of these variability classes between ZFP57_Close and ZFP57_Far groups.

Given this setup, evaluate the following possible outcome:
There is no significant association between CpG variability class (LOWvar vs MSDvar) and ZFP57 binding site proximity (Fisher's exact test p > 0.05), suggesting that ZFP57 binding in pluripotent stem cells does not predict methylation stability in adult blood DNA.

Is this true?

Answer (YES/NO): NO